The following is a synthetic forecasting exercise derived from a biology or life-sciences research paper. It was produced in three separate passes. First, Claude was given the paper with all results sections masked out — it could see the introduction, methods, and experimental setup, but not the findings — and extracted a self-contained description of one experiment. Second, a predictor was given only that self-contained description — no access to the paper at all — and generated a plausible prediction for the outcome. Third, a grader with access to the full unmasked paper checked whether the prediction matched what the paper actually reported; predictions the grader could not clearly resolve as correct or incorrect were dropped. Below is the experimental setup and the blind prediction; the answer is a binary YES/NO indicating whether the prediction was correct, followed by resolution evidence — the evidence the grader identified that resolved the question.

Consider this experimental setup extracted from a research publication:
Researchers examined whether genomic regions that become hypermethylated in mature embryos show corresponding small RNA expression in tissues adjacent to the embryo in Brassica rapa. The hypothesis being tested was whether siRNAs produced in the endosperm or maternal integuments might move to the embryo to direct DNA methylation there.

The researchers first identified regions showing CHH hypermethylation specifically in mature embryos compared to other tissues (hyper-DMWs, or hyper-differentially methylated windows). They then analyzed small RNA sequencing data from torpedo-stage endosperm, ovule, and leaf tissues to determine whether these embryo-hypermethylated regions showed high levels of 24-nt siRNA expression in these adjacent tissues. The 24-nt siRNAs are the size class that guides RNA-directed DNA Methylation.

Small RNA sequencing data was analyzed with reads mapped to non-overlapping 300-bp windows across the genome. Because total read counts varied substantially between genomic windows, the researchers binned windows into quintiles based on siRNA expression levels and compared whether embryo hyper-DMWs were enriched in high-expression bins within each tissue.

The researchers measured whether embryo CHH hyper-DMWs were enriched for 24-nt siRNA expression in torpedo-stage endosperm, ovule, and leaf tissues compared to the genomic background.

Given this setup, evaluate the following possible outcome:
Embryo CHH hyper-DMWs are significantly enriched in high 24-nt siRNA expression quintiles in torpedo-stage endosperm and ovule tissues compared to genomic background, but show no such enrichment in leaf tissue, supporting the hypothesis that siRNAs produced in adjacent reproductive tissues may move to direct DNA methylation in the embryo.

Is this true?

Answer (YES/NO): NO